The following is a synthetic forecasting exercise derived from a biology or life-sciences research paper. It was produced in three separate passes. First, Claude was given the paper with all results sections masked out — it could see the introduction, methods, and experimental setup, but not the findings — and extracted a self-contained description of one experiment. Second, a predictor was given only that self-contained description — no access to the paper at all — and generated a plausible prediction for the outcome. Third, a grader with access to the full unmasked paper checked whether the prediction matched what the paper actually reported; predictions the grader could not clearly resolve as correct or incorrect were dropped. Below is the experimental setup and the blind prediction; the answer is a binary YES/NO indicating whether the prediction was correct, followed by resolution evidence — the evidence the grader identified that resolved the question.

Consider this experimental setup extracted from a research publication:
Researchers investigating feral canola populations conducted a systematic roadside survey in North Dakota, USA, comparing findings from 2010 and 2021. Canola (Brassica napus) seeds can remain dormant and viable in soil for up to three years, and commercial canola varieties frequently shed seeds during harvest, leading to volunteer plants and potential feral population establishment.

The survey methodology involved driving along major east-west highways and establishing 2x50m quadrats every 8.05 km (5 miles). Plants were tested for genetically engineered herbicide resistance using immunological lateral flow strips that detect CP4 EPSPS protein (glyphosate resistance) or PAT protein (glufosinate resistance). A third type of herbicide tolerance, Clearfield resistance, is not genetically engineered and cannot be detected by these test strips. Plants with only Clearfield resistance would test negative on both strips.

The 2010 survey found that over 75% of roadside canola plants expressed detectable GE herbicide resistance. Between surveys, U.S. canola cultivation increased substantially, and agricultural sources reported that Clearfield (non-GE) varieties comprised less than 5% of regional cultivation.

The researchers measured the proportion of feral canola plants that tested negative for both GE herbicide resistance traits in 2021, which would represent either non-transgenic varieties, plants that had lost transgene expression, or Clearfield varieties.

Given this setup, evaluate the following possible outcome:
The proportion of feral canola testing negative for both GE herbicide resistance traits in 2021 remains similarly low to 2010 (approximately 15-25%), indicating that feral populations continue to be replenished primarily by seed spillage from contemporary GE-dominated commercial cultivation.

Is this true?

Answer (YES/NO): YES